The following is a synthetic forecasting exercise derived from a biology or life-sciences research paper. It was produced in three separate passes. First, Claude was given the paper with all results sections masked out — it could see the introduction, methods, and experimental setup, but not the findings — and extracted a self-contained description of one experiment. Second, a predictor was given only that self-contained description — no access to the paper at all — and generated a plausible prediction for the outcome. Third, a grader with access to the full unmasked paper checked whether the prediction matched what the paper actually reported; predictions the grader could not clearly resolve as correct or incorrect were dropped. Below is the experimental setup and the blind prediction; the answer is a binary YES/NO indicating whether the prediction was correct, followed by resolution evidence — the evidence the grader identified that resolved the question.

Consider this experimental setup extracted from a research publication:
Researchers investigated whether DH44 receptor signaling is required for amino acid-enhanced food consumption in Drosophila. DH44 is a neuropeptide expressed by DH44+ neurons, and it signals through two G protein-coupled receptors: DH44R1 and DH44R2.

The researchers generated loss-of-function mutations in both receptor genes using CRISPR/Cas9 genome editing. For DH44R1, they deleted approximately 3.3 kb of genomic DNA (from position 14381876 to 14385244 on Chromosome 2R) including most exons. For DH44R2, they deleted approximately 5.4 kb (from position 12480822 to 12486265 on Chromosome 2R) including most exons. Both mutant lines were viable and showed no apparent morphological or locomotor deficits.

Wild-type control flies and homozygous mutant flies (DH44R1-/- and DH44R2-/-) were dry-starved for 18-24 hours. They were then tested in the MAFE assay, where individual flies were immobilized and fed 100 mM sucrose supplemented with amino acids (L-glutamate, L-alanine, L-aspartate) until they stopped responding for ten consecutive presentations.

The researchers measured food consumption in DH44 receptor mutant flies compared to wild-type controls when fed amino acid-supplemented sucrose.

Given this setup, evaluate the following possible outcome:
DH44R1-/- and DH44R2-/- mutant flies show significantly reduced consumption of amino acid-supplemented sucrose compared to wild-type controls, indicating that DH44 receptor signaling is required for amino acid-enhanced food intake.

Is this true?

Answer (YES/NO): YES